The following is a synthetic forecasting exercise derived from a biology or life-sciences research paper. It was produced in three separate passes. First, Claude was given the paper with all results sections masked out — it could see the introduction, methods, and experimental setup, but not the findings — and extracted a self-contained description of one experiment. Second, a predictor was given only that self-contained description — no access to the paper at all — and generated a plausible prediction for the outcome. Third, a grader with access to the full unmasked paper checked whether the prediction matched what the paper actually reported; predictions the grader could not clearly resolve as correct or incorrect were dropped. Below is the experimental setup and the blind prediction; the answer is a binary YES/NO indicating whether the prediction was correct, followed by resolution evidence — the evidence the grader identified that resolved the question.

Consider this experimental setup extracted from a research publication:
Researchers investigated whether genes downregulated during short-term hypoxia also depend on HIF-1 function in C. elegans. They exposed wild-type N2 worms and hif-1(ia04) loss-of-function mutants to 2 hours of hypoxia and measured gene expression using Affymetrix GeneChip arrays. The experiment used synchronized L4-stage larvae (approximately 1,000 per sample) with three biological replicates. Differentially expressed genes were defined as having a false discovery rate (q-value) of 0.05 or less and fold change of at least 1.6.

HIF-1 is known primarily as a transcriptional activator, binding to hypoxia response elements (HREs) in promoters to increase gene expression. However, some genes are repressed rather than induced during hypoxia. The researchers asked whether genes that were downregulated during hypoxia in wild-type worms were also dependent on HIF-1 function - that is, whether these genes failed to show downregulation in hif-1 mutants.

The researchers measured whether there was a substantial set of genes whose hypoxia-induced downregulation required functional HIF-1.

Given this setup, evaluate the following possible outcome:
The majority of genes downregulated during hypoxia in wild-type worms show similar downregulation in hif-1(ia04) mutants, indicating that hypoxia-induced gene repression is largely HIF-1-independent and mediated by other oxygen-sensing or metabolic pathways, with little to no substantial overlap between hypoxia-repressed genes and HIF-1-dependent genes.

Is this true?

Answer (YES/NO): NO